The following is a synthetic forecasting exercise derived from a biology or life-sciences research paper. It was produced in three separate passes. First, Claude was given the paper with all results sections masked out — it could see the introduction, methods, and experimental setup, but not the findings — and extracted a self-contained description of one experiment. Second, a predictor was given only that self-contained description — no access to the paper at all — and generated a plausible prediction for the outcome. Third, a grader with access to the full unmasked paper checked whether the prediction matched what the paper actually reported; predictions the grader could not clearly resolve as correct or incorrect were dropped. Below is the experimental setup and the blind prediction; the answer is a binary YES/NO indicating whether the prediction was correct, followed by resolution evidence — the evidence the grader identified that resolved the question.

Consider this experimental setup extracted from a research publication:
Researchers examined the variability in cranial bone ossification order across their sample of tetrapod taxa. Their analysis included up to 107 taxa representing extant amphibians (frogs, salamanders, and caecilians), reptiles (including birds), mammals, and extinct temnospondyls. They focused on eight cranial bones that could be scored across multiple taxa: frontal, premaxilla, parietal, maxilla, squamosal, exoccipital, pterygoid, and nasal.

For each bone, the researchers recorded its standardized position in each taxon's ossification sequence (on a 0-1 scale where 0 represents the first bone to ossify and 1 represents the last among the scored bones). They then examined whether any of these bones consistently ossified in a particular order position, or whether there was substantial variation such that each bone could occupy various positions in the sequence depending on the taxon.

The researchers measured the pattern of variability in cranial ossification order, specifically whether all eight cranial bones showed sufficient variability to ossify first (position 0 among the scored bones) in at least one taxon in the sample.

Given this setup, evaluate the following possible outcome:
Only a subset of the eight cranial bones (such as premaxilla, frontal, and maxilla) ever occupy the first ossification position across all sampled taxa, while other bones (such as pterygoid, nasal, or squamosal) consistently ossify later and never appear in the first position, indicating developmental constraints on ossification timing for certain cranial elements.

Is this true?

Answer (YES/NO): NO